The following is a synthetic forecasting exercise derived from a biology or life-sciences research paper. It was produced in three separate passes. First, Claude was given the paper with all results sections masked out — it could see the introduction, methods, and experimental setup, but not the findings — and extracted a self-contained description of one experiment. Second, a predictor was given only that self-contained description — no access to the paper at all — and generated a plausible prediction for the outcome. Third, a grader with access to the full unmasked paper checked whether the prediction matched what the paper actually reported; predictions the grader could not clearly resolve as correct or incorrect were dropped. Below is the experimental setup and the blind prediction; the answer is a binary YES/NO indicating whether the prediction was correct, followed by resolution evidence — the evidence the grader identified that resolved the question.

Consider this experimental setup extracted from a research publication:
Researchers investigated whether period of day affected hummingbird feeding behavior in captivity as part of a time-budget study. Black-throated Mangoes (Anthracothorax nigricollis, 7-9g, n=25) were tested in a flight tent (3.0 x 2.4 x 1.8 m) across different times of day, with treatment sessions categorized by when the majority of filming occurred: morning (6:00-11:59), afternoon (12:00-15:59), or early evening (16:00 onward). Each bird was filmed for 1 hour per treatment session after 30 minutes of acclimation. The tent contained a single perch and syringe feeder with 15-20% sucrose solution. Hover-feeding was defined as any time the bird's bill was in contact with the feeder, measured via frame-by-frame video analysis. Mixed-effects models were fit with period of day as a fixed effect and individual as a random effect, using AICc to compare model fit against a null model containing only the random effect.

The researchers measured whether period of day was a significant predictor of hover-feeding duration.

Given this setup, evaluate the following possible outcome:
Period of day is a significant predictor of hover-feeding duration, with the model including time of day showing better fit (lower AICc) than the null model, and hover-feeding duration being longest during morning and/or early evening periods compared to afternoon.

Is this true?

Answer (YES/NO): NO